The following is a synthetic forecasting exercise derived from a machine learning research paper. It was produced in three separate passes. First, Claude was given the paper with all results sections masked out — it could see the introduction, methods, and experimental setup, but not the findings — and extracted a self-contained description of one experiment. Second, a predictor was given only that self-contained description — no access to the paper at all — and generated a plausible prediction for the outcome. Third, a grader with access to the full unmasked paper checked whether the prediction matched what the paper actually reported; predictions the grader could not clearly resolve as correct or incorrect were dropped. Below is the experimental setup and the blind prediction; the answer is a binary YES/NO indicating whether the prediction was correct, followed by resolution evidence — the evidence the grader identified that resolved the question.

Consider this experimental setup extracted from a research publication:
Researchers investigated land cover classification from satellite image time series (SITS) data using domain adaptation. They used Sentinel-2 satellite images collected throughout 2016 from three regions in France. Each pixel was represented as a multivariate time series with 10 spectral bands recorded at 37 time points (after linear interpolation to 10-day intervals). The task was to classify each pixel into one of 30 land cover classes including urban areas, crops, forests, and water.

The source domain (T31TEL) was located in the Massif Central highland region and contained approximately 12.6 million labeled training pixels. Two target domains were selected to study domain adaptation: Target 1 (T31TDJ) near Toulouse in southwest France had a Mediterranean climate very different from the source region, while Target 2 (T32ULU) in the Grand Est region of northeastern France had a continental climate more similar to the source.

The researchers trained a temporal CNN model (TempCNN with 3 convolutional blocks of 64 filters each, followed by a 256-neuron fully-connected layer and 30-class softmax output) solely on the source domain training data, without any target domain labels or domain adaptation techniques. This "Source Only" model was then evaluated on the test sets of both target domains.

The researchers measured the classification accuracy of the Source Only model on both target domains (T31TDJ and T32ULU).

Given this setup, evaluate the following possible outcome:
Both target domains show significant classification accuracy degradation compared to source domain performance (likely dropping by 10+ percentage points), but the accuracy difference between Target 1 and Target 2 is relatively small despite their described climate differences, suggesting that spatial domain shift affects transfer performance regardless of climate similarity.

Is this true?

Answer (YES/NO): NO